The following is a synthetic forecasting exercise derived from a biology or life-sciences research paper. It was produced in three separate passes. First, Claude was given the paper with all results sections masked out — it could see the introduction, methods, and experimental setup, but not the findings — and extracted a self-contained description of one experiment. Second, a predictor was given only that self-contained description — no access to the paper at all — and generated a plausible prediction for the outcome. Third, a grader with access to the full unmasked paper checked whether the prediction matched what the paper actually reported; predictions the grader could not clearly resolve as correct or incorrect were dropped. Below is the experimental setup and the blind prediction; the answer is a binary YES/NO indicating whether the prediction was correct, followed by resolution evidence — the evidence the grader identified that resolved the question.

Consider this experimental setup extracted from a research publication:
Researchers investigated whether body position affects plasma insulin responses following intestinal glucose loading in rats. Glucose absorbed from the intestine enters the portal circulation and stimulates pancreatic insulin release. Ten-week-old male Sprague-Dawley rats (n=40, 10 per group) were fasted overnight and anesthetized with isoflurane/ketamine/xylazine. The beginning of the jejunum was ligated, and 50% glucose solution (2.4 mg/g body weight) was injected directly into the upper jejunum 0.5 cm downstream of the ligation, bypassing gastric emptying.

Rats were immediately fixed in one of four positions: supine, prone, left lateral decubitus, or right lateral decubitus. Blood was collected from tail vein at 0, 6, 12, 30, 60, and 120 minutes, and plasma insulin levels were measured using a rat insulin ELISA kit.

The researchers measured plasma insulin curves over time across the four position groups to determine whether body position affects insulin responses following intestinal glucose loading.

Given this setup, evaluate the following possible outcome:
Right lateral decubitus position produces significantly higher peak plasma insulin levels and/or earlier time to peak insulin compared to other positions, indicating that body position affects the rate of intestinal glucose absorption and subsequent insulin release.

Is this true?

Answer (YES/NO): NO